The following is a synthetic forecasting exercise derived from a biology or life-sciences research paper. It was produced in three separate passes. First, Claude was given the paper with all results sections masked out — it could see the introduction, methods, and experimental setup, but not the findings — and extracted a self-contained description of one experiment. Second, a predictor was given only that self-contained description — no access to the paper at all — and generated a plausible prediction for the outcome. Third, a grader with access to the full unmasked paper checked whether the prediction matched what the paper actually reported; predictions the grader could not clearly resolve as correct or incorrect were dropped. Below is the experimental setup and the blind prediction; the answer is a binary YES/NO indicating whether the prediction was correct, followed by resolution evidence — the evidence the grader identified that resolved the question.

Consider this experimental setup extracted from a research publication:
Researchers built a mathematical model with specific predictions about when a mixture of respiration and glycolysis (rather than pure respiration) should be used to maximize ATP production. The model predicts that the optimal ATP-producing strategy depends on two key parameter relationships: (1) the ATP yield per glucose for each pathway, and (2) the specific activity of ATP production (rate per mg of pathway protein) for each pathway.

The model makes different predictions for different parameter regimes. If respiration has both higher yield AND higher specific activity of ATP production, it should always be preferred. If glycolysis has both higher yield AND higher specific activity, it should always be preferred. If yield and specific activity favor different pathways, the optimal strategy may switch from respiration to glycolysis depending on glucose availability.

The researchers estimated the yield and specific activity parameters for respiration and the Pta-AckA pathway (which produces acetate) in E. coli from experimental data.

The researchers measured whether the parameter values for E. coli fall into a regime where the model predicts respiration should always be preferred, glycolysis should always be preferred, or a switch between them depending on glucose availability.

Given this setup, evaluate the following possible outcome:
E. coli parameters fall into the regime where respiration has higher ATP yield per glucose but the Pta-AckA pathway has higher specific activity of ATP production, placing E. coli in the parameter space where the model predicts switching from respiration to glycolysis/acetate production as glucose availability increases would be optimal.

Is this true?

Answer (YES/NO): YES